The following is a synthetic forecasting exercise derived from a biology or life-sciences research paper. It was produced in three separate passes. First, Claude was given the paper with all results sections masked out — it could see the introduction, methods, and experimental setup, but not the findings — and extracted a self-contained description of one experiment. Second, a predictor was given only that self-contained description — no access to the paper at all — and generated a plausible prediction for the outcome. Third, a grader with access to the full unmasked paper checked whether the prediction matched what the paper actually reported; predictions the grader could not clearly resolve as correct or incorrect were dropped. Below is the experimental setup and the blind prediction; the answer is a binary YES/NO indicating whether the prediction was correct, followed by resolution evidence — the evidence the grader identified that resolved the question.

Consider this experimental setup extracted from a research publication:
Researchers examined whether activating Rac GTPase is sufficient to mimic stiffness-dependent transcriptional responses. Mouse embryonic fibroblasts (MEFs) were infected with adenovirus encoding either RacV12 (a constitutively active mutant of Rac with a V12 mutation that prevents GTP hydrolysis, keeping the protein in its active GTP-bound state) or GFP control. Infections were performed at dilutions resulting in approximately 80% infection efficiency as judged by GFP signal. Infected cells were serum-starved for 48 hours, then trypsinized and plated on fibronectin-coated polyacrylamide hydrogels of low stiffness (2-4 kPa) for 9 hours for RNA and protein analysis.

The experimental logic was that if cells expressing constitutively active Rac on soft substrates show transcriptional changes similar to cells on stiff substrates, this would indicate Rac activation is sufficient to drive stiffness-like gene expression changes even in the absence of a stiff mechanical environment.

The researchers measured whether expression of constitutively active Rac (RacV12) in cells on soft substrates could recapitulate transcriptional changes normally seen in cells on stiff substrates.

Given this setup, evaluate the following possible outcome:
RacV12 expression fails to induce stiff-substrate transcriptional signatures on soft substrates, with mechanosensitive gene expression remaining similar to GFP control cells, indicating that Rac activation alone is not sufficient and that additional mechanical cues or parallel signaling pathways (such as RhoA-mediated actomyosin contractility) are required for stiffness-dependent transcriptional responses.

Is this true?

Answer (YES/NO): NO